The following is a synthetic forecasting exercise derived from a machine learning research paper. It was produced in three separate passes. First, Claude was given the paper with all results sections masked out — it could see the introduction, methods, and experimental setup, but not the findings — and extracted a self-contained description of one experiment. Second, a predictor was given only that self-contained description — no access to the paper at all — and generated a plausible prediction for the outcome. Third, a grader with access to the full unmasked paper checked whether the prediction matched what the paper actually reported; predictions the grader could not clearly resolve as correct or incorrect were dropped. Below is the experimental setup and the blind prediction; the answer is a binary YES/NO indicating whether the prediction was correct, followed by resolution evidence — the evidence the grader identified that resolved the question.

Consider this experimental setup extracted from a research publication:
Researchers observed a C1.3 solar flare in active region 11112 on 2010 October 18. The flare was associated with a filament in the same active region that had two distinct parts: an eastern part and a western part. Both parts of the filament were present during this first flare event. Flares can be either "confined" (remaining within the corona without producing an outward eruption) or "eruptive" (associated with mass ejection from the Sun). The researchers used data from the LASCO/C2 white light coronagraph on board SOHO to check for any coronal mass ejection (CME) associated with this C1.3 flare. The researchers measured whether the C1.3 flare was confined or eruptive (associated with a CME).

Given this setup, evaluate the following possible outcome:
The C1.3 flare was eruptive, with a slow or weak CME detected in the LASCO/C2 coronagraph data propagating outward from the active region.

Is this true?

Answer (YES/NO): NO